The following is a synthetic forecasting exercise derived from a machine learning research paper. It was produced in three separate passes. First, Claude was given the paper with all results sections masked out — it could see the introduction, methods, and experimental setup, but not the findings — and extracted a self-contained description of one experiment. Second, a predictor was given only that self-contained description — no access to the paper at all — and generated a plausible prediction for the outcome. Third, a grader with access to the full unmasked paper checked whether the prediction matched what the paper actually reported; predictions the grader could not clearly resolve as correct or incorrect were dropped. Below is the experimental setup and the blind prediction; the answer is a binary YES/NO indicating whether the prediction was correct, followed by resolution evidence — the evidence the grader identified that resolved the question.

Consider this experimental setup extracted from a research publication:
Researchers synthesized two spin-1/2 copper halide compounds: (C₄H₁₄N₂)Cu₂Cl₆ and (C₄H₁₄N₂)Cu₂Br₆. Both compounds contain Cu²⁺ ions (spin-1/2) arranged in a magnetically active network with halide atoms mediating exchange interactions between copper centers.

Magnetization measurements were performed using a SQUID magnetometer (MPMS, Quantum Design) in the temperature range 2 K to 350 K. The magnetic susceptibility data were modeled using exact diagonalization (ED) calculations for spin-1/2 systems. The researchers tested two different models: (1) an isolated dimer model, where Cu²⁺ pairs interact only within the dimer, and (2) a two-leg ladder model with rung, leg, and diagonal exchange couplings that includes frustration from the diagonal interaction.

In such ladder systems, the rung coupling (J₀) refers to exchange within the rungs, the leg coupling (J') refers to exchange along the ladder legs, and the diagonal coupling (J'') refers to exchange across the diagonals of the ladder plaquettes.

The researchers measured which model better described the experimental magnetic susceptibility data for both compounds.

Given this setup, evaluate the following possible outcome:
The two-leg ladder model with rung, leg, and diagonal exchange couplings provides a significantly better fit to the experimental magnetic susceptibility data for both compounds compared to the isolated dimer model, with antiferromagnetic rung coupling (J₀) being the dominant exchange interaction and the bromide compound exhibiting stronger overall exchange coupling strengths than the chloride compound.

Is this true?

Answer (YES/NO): NO